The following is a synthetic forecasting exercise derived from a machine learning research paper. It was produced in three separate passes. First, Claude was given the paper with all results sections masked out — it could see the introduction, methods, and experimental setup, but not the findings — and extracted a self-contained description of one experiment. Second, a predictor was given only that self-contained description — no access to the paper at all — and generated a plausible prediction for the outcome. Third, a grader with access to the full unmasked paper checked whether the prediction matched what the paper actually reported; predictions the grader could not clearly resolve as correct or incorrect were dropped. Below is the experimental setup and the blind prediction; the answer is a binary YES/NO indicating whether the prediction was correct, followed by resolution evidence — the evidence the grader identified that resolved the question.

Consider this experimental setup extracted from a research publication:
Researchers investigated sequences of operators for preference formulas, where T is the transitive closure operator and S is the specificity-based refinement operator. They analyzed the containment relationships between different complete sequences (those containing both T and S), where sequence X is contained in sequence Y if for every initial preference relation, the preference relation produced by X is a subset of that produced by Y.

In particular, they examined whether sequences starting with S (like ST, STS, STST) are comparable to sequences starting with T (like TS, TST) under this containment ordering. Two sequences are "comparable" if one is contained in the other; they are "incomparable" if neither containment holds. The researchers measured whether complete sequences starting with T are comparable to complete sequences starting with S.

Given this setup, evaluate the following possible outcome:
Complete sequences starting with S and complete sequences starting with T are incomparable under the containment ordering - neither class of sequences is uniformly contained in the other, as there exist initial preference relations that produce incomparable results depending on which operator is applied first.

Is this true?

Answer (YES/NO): YES